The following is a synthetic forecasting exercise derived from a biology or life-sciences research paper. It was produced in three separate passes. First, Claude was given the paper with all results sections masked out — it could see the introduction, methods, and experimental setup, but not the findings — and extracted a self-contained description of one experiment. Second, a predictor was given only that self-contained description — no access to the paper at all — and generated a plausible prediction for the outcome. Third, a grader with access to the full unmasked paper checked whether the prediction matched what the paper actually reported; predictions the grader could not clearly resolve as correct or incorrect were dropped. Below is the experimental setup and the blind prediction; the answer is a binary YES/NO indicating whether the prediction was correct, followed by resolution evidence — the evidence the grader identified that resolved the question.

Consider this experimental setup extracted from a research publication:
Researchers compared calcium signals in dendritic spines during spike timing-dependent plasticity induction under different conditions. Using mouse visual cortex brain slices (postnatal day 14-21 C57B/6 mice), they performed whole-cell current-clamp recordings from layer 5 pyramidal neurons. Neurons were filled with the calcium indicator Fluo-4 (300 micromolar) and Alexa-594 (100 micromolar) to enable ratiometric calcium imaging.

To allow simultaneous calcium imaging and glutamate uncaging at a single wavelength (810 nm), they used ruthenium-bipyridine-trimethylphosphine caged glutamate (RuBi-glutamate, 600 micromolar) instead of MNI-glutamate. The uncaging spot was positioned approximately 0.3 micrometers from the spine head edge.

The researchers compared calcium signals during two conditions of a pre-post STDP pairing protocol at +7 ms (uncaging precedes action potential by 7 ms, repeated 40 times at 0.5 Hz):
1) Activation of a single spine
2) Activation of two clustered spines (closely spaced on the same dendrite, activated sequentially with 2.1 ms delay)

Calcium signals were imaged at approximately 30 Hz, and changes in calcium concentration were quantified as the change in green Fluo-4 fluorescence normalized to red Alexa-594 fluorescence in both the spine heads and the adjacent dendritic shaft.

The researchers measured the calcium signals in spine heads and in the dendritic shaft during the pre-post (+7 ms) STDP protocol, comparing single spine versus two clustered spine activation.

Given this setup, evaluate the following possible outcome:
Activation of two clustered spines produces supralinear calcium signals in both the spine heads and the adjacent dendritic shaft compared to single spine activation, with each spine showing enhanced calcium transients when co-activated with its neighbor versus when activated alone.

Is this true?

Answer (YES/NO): NO